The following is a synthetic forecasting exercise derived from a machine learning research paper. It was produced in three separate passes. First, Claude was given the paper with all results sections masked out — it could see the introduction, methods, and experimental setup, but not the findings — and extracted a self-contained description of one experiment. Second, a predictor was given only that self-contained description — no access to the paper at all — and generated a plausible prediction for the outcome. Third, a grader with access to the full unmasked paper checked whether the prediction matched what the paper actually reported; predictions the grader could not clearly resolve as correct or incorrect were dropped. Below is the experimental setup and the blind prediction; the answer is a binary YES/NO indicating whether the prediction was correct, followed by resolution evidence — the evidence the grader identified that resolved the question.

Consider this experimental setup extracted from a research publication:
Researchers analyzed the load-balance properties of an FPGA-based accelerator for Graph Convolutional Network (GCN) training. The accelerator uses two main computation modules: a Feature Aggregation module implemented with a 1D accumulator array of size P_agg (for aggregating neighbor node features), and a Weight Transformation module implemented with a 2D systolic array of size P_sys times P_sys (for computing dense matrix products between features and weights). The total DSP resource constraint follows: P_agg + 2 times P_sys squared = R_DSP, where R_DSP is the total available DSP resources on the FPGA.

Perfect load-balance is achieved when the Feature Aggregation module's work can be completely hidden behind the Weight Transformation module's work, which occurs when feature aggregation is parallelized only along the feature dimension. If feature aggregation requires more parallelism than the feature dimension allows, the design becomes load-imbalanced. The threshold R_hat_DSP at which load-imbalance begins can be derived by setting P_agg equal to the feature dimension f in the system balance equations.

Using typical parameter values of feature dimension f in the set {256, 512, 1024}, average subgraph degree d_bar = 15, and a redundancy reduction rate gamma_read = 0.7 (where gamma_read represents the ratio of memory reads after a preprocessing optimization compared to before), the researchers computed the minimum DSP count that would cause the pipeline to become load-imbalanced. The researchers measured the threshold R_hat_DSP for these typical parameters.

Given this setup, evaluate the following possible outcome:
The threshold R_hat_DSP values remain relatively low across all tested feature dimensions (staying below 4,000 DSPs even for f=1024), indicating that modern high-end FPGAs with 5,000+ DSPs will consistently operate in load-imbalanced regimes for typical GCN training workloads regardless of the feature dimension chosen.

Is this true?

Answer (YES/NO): NO